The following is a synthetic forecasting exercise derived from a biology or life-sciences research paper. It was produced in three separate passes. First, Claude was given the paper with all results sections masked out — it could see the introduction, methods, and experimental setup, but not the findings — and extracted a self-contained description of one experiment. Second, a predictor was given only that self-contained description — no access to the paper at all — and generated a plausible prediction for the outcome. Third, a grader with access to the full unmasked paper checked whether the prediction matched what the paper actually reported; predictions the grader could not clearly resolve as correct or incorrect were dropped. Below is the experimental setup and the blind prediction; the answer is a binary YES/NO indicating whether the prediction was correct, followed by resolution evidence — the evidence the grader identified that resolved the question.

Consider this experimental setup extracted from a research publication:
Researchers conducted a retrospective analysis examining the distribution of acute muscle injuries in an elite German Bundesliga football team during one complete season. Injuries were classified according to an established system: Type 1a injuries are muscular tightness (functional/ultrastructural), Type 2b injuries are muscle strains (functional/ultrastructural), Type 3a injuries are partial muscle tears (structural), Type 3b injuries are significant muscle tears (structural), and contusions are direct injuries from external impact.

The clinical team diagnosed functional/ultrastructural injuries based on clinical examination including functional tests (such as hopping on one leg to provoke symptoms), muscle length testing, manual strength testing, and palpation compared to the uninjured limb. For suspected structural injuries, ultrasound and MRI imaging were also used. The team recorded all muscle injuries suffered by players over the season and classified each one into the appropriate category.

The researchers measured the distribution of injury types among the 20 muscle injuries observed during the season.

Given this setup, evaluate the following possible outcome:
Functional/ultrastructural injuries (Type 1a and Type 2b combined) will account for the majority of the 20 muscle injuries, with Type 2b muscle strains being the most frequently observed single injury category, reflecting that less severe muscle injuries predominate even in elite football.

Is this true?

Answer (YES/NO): NO